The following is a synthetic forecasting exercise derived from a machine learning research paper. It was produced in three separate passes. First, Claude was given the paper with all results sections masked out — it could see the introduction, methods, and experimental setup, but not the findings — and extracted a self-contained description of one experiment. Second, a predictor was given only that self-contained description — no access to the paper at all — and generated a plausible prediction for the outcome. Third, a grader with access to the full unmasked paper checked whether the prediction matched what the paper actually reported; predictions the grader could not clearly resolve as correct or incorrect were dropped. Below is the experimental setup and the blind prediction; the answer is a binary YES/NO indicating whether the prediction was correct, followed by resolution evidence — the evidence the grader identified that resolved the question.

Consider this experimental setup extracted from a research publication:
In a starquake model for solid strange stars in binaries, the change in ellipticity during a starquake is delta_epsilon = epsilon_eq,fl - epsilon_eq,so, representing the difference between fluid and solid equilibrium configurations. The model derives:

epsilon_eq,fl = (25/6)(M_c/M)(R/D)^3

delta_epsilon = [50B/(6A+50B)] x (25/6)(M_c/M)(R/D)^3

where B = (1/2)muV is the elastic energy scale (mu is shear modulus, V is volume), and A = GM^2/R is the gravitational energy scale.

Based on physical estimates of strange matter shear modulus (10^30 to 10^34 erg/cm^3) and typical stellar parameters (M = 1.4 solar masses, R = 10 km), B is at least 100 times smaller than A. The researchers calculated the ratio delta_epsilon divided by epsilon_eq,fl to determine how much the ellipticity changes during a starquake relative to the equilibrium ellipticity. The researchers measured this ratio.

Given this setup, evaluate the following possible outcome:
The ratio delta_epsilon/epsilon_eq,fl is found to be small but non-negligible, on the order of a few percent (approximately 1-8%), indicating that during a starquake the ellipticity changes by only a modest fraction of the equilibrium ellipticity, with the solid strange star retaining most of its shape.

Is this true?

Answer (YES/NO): YES